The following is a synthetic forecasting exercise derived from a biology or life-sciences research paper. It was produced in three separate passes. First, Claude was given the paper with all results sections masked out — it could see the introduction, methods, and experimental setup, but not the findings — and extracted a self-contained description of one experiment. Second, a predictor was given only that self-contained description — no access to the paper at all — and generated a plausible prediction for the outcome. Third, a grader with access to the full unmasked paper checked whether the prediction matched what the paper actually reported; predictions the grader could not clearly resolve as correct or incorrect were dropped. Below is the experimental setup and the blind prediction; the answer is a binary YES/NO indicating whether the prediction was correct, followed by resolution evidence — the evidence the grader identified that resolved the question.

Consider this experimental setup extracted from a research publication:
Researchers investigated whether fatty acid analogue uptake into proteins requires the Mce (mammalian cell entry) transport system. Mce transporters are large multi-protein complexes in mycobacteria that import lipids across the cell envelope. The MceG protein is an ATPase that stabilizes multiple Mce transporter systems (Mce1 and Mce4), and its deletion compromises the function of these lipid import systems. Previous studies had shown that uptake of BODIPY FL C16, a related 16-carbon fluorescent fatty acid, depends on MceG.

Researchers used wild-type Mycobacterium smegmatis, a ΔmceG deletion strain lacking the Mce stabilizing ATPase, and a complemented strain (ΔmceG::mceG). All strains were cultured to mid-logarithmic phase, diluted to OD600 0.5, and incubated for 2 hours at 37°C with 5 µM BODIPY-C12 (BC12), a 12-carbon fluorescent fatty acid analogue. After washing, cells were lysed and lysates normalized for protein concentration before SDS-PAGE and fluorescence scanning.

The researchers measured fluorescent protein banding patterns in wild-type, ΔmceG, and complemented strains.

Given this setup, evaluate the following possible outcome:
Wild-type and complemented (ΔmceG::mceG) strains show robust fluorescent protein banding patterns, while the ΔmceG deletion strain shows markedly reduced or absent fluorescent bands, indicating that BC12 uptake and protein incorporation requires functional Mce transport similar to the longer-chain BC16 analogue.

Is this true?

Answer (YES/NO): NO